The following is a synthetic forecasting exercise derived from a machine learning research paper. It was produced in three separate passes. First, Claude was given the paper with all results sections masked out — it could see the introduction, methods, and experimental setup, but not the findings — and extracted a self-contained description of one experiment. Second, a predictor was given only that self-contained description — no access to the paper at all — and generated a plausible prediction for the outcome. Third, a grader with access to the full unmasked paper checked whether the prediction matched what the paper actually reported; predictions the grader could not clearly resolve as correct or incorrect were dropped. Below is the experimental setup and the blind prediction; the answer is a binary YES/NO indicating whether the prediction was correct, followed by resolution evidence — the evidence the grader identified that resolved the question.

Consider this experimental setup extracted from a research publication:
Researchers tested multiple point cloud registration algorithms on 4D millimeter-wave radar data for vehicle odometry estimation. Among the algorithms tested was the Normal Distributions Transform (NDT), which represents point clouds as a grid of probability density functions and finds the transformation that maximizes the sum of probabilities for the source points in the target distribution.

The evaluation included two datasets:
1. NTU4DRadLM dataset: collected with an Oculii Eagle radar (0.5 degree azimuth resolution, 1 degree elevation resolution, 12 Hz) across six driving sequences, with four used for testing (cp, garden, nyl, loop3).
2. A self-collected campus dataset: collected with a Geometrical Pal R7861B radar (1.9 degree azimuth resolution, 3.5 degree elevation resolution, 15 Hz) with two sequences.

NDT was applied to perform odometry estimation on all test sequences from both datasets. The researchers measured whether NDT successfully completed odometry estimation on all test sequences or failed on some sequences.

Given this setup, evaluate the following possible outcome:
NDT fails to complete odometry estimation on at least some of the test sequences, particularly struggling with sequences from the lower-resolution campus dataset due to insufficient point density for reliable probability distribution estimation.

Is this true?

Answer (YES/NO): YES